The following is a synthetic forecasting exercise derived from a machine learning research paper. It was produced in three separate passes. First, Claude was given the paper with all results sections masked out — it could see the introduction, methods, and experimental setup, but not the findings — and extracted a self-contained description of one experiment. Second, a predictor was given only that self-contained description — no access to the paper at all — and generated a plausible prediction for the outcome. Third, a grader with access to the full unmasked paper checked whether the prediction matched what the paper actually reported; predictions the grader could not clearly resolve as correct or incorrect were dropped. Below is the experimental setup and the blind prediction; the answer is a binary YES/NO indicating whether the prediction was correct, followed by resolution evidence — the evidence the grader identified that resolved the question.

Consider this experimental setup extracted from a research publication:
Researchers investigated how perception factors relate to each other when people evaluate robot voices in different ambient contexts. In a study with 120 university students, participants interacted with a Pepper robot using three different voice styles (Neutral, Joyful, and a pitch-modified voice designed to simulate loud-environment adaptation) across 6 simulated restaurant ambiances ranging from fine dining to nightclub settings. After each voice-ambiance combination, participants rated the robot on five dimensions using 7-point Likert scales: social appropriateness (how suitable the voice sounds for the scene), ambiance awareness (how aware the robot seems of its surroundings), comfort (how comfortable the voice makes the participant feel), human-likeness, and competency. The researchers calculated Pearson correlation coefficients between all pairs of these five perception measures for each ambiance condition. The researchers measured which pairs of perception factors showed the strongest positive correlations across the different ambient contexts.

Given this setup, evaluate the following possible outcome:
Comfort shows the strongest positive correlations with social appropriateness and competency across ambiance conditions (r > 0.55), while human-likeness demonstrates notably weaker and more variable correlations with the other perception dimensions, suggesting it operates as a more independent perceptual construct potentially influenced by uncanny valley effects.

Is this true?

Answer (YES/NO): NO